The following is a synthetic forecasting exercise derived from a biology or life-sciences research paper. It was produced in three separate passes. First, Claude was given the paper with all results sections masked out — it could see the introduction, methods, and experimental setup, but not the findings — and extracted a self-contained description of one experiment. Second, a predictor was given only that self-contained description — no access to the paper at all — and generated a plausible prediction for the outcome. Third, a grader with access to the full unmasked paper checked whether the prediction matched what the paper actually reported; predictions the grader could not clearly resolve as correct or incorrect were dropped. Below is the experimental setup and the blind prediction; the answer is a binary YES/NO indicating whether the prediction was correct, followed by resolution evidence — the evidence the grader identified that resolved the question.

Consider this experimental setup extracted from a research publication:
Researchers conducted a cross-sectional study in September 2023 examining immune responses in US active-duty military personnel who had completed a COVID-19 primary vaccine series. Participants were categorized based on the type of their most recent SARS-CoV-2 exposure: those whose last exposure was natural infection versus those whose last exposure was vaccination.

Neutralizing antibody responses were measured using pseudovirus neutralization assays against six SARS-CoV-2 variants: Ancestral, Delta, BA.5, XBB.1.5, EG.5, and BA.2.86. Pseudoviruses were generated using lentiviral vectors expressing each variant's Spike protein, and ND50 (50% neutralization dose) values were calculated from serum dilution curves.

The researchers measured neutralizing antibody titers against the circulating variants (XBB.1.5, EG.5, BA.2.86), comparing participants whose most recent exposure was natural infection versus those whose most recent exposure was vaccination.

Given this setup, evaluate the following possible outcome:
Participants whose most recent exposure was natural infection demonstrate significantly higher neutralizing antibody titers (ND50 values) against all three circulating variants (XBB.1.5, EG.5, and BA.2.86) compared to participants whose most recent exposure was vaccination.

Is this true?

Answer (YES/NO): NO